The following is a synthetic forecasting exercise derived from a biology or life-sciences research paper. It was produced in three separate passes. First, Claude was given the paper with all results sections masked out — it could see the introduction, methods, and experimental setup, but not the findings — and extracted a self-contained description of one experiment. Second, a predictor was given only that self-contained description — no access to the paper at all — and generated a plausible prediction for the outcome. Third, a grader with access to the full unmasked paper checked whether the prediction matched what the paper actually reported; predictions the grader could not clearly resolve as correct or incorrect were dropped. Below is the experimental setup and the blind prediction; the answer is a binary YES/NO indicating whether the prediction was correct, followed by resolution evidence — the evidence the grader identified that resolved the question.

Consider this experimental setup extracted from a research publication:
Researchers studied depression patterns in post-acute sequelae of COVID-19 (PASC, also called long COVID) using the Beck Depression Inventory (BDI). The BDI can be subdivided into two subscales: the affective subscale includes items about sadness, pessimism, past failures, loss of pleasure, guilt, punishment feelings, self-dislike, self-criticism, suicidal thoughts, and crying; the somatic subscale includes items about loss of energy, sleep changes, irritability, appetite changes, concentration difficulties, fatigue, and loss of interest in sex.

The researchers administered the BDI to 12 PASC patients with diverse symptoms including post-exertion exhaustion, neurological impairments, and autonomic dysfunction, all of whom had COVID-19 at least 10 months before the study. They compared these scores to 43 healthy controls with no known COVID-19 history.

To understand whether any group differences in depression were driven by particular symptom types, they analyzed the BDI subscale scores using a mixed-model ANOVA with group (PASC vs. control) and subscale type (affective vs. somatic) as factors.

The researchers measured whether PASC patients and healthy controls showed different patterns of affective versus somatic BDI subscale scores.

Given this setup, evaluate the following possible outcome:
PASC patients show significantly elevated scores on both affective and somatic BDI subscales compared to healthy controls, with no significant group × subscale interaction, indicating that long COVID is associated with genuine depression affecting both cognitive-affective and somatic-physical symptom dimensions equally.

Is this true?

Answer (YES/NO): NO